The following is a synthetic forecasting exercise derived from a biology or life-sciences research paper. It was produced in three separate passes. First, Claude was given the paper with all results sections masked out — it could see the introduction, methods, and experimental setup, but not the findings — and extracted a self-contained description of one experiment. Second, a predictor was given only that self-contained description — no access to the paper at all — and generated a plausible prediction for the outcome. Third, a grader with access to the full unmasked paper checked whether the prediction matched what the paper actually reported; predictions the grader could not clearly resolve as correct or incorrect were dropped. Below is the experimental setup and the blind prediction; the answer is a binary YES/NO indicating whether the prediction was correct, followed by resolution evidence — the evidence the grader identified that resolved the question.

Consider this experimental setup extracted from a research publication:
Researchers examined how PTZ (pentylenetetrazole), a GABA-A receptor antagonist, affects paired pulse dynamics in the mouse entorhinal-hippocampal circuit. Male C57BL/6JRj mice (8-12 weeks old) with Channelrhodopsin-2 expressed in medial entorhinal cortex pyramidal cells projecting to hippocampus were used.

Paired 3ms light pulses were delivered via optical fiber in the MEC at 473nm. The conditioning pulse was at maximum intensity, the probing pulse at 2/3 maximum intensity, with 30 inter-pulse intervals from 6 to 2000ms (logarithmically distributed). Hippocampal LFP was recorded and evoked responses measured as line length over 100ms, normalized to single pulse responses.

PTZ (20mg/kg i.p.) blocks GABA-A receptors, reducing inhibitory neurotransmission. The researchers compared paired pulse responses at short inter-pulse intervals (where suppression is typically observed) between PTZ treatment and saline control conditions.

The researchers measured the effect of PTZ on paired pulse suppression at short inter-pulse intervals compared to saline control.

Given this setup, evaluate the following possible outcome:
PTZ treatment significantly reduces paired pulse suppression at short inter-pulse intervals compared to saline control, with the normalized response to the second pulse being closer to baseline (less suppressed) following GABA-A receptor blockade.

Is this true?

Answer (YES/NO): NO